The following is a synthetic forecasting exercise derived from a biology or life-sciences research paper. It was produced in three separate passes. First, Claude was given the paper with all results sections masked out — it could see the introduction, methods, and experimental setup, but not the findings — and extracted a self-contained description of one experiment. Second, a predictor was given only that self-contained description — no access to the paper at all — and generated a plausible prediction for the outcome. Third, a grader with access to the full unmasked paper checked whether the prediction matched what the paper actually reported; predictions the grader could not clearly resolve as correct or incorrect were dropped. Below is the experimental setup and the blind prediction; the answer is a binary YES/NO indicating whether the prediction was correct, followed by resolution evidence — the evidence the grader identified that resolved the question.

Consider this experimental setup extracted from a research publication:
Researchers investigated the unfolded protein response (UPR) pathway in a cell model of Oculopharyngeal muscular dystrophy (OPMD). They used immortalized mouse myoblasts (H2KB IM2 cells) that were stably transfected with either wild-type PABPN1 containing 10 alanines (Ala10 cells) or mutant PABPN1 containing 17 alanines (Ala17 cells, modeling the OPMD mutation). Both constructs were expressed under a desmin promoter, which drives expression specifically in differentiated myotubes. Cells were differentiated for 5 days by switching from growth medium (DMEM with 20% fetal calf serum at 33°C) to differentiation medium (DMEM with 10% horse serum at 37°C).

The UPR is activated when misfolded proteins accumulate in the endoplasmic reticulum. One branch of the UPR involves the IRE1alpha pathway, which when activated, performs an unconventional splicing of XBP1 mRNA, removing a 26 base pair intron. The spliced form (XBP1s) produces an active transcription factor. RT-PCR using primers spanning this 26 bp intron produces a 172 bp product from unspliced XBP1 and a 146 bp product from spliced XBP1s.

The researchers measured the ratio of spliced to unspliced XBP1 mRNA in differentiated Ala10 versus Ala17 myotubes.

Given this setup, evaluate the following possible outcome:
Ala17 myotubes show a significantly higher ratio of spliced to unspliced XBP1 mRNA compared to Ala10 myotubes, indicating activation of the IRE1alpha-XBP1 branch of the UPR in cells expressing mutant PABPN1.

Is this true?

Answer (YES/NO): NO